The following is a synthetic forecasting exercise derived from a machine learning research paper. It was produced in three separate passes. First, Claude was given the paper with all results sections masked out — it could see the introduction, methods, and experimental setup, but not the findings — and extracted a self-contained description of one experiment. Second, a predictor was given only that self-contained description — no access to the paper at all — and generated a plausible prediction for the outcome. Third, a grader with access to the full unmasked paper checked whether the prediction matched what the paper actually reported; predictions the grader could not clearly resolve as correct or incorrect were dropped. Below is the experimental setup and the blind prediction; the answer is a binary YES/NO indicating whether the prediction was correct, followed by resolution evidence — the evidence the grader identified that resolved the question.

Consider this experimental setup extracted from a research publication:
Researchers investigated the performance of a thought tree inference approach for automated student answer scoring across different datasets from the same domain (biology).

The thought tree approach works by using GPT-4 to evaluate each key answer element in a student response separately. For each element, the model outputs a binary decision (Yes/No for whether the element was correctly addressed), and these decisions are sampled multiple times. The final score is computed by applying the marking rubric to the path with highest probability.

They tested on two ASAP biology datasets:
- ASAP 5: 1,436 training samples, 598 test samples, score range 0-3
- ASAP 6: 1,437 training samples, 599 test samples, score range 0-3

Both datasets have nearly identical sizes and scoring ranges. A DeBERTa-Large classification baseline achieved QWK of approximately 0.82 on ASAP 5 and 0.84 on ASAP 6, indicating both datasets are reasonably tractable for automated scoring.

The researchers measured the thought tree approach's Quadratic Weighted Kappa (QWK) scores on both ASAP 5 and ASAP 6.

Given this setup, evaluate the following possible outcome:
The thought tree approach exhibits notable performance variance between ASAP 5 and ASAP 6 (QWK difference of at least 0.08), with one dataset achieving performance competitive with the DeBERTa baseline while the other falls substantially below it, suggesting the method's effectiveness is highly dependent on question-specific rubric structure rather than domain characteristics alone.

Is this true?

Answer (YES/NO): YES